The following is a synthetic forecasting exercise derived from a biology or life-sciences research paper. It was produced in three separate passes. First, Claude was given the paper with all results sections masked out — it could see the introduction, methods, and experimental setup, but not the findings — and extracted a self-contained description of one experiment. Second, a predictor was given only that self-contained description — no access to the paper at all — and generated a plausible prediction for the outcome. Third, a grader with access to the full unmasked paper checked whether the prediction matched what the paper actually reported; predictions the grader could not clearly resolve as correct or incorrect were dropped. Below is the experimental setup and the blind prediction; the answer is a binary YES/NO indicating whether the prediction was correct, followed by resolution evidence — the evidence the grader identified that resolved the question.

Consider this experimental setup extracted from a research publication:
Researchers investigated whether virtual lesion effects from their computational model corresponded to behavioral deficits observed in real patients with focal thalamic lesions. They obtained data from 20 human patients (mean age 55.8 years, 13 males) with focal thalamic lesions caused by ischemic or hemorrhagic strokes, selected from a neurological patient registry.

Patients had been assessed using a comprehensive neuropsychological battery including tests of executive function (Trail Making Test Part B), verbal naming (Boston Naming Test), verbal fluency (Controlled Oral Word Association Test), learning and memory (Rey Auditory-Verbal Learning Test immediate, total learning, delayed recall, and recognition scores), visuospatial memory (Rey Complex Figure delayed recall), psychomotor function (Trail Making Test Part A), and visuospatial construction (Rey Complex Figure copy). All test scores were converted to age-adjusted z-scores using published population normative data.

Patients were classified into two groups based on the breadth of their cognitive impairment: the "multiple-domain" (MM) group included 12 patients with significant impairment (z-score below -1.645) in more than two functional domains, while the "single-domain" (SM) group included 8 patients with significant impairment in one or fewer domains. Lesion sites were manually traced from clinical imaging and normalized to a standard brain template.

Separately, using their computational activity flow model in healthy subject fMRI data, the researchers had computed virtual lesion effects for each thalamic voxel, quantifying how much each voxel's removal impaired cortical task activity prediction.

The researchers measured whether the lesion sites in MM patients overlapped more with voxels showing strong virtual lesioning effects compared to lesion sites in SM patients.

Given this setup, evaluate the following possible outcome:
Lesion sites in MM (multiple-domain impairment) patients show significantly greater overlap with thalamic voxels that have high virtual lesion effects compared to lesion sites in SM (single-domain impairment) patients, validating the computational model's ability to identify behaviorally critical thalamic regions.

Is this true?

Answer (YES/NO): NO